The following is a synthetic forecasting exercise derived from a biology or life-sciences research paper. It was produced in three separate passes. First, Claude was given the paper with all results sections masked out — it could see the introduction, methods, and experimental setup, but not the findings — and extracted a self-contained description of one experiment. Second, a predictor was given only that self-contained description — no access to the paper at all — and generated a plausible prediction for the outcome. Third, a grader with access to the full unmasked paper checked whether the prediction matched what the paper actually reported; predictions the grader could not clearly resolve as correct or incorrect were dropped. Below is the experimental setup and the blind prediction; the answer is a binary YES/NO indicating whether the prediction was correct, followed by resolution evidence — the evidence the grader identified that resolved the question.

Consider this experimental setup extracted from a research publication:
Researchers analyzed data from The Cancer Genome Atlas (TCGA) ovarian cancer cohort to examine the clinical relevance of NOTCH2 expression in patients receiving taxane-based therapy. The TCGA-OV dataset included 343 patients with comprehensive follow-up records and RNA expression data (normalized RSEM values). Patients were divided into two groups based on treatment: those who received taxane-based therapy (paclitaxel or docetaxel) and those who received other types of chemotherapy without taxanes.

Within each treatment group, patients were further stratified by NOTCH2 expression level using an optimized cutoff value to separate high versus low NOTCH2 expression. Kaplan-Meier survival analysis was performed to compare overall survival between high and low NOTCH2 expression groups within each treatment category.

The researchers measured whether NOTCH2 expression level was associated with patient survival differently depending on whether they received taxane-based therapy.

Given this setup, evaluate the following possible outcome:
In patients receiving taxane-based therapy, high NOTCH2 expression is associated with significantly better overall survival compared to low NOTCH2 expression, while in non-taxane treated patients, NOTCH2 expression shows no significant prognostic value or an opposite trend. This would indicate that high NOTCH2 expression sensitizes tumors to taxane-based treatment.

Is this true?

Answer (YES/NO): NO